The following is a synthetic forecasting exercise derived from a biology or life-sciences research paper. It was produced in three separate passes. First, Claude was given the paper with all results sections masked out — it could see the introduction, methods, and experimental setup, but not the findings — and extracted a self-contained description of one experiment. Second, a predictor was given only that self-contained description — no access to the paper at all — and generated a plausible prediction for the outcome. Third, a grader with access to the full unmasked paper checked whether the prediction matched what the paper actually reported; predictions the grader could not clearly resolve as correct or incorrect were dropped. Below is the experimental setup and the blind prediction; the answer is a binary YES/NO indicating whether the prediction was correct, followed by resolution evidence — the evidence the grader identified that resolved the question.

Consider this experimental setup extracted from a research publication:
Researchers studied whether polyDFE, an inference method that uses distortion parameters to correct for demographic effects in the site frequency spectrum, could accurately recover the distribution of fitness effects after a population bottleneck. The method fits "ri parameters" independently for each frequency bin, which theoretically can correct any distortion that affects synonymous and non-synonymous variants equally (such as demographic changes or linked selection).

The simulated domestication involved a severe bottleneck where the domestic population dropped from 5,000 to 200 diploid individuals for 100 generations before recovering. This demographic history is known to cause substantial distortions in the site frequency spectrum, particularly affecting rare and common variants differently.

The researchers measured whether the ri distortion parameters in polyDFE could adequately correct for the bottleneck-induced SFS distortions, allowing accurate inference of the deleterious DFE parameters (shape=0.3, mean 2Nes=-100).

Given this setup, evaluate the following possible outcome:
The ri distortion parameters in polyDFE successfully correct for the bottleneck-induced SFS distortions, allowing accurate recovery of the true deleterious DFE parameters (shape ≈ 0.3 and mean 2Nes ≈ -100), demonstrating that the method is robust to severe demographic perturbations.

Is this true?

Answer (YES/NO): YES